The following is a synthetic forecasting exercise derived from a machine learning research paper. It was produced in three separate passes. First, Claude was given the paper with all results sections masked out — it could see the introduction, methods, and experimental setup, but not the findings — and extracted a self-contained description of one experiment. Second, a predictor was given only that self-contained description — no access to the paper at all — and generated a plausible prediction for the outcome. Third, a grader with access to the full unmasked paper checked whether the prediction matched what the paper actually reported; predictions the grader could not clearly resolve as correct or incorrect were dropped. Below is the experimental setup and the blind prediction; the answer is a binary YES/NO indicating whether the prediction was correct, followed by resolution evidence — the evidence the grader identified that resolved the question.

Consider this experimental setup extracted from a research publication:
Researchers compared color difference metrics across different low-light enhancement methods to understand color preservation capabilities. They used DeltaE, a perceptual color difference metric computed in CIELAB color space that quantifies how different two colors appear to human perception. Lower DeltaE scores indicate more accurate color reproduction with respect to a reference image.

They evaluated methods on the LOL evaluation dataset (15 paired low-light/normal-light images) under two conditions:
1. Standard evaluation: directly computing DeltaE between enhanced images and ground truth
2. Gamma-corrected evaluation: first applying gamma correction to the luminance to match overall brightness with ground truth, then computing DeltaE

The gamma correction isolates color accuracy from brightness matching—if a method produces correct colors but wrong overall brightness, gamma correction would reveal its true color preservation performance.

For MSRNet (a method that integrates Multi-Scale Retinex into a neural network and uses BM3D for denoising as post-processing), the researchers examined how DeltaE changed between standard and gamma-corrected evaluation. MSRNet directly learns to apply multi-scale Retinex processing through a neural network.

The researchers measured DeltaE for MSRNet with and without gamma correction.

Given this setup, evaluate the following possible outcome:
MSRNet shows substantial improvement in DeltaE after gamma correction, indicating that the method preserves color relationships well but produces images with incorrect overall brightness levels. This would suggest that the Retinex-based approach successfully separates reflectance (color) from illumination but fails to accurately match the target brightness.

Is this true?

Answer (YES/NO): NO